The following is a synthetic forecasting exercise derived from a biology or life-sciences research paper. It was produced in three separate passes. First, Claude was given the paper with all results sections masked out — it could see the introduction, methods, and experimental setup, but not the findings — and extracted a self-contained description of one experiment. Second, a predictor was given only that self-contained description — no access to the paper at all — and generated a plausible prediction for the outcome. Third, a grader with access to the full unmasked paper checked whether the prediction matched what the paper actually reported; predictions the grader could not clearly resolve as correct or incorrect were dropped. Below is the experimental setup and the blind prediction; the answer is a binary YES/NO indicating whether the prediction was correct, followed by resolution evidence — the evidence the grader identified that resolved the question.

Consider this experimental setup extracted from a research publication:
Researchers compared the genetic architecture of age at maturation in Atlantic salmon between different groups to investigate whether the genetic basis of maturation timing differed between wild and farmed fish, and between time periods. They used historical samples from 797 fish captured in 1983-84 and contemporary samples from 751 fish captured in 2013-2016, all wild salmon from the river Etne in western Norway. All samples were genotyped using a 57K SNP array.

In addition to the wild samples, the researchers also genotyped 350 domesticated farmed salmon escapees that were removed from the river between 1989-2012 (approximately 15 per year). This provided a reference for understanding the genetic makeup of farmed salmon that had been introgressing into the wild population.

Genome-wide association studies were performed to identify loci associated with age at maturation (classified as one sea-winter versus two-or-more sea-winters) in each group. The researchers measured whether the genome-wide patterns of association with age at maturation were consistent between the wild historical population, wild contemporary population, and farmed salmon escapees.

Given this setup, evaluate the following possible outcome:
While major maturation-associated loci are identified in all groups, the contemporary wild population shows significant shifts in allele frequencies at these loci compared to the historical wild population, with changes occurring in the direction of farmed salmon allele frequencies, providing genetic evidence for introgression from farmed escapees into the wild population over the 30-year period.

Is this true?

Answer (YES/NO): NO